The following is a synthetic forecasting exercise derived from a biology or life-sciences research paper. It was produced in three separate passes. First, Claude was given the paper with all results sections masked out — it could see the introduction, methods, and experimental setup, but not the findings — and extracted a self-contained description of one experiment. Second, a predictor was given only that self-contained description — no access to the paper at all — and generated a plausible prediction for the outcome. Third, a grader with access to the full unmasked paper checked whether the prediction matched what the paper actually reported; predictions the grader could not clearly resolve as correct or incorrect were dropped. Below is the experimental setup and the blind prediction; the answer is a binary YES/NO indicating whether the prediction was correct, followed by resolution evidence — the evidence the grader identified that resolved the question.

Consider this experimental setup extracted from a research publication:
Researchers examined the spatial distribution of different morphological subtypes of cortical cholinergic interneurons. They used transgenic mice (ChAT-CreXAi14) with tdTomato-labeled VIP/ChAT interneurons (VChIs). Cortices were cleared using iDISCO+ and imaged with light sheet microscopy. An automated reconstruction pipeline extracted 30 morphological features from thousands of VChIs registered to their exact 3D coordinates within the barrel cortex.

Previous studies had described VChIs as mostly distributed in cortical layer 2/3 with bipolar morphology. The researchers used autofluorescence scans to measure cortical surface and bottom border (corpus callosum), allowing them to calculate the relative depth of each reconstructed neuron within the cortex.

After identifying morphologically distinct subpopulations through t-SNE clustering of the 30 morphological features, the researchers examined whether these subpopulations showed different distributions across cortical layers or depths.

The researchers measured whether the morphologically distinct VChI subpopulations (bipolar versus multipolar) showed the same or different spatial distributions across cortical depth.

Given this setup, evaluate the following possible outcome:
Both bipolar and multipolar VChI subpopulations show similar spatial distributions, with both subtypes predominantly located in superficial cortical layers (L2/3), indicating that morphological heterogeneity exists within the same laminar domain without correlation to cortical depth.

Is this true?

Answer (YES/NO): NO